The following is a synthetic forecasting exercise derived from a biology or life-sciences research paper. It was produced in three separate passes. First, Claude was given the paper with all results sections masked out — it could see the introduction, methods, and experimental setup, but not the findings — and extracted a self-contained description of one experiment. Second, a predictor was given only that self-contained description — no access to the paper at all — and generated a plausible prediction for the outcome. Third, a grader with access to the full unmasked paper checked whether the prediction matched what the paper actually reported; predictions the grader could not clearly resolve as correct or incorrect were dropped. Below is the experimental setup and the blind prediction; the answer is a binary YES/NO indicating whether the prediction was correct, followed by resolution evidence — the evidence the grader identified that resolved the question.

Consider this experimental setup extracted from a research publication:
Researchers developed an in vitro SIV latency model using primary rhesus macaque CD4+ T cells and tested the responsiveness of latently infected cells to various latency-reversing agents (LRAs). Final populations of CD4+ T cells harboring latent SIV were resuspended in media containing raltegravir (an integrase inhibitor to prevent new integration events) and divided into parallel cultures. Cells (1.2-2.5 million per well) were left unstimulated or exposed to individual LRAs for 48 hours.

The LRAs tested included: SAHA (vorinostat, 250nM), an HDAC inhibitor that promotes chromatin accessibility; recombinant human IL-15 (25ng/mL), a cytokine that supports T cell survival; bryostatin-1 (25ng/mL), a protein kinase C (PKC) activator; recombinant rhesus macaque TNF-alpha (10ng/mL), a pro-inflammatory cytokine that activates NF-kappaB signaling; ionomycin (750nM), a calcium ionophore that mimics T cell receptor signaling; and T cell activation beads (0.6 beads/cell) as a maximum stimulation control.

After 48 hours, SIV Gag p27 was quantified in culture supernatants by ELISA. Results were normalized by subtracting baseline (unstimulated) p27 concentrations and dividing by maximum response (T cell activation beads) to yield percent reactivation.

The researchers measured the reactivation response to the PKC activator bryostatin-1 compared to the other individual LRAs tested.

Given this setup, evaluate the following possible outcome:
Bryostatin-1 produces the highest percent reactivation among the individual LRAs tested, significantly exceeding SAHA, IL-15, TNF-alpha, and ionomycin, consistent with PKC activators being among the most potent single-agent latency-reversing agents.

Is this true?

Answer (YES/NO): NO